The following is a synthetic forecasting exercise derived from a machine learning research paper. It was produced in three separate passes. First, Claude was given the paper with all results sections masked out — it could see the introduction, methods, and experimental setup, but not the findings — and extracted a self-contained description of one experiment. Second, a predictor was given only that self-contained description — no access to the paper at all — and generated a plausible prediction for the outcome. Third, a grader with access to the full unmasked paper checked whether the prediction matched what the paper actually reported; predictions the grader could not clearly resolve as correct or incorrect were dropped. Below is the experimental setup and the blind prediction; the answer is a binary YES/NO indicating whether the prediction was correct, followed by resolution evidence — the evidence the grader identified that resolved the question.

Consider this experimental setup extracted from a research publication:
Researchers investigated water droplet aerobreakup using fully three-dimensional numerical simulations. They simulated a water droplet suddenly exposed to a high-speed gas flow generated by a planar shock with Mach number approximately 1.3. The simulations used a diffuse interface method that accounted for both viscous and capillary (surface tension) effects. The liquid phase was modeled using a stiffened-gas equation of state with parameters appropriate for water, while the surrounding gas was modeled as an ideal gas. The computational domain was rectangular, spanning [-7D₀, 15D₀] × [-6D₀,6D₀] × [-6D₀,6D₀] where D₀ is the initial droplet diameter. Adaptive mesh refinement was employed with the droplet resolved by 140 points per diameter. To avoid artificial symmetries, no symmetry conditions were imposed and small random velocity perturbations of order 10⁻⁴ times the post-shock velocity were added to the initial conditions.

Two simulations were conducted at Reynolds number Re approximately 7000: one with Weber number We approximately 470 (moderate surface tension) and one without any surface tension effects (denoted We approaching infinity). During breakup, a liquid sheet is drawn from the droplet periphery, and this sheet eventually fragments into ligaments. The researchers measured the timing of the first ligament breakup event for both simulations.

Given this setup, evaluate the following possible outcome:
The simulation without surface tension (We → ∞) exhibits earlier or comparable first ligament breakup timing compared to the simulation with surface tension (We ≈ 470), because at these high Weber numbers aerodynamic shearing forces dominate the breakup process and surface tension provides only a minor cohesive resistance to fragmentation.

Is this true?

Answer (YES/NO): YES